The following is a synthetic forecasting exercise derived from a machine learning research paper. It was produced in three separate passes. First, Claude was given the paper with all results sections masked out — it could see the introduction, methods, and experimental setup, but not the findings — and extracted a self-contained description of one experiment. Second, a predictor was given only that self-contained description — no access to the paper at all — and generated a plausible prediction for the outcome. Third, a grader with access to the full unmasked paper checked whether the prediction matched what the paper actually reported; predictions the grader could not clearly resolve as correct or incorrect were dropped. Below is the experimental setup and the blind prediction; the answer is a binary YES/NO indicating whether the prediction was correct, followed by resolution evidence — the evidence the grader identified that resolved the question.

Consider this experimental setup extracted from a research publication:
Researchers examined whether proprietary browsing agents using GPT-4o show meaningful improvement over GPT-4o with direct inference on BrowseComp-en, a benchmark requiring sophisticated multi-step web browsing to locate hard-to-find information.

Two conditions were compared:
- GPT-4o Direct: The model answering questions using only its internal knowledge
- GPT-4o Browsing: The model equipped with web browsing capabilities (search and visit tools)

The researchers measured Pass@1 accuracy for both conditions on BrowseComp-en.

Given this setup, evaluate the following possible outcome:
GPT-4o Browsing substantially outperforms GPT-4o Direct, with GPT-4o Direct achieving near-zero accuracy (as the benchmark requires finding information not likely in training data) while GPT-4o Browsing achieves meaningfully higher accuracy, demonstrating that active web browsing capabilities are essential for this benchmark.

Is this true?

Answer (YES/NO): NO